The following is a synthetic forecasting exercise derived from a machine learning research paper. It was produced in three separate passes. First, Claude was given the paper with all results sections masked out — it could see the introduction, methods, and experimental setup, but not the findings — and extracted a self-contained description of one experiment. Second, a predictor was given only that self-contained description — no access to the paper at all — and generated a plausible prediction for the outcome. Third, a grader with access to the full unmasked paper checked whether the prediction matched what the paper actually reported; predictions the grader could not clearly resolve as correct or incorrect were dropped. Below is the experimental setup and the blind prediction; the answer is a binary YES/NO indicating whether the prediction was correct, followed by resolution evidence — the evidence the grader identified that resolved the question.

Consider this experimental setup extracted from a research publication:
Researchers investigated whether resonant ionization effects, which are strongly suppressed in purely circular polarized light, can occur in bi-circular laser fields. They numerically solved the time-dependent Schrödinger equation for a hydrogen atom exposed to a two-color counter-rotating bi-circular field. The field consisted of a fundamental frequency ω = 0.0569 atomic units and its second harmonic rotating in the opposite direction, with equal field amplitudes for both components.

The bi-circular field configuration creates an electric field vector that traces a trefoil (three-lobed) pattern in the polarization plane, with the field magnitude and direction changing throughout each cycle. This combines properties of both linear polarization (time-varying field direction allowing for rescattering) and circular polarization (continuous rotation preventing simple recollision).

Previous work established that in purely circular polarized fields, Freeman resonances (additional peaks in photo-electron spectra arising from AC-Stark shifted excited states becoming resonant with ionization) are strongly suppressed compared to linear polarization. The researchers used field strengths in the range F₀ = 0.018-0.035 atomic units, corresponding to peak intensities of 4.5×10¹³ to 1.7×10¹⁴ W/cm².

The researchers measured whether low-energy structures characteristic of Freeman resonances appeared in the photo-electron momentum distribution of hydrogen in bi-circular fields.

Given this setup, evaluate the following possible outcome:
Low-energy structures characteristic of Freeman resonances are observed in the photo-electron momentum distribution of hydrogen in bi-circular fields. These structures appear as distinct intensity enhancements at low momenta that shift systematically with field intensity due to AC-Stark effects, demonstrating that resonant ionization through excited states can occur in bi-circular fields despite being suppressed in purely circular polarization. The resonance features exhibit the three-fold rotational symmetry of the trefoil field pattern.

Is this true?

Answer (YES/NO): NO